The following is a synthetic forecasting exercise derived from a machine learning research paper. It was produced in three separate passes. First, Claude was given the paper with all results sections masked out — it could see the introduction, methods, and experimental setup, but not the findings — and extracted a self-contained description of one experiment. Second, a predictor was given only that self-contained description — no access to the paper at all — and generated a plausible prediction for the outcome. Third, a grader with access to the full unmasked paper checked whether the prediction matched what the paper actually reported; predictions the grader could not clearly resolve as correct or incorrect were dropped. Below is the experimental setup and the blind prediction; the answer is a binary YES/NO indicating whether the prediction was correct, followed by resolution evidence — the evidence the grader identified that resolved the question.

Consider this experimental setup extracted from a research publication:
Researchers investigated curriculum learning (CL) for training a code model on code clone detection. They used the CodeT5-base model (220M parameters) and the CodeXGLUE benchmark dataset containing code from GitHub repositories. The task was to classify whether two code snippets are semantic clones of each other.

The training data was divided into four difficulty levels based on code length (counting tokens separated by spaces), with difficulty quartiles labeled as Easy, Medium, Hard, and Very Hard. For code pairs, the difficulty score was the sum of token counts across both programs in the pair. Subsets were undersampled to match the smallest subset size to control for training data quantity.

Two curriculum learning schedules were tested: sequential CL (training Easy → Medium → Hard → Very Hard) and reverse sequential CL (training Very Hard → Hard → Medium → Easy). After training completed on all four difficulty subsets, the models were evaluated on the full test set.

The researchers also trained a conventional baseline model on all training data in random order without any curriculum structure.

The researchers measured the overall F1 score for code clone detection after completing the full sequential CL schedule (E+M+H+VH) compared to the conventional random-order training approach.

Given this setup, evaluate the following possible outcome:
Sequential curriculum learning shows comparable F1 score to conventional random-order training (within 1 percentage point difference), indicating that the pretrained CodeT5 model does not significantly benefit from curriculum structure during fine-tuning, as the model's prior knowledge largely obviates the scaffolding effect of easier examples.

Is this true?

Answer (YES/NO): NO